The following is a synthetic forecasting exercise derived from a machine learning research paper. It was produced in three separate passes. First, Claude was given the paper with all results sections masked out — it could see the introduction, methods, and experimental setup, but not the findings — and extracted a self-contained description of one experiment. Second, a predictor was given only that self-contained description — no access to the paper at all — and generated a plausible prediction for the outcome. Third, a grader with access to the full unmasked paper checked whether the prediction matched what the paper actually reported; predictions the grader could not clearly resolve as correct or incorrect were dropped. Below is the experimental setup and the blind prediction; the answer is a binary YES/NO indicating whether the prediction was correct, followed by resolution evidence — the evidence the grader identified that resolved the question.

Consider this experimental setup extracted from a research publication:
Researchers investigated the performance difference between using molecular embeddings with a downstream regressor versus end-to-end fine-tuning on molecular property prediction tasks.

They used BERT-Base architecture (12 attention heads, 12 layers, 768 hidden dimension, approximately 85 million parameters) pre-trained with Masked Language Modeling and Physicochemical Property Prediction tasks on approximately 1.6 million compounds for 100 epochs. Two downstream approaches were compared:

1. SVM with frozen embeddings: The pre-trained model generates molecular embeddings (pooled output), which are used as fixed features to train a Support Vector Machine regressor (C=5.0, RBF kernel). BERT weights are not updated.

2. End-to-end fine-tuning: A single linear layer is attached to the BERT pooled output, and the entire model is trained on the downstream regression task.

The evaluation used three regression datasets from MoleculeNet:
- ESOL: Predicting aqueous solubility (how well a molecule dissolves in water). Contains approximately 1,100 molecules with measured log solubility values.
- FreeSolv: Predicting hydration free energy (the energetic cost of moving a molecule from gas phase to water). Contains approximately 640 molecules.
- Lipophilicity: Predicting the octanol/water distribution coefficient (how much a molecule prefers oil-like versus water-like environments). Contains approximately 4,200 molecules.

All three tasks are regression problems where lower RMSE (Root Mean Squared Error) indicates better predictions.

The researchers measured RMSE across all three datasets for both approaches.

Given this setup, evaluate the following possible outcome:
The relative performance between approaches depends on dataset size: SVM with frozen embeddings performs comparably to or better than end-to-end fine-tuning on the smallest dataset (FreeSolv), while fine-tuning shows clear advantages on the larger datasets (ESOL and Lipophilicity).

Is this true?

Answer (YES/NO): NO